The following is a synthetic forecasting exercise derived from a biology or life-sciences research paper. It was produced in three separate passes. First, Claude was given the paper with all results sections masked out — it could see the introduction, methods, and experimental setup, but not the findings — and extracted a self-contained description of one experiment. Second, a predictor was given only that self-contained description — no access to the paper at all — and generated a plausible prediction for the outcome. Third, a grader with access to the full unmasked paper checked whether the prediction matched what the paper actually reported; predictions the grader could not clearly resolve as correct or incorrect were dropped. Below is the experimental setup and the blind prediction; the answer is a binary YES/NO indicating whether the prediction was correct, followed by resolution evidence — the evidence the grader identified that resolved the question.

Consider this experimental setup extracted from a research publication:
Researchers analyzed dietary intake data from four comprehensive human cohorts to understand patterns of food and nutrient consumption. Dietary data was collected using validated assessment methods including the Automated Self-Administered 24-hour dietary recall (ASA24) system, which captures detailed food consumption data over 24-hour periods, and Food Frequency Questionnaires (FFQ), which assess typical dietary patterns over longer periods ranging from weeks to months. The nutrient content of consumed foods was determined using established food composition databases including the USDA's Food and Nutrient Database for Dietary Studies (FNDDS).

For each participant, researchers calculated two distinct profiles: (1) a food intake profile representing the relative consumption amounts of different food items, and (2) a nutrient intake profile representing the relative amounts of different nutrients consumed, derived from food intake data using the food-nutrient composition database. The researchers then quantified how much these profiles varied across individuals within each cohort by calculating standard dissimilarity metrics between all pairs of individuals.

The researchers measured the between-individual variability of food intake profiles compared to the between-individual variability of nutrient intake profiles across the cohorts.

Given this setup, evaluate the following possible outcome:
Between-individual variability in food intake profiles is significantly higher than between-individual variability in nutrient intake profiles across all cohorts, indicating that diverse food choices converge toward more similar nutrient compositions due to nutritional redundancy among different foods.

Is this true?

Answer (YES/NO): YES